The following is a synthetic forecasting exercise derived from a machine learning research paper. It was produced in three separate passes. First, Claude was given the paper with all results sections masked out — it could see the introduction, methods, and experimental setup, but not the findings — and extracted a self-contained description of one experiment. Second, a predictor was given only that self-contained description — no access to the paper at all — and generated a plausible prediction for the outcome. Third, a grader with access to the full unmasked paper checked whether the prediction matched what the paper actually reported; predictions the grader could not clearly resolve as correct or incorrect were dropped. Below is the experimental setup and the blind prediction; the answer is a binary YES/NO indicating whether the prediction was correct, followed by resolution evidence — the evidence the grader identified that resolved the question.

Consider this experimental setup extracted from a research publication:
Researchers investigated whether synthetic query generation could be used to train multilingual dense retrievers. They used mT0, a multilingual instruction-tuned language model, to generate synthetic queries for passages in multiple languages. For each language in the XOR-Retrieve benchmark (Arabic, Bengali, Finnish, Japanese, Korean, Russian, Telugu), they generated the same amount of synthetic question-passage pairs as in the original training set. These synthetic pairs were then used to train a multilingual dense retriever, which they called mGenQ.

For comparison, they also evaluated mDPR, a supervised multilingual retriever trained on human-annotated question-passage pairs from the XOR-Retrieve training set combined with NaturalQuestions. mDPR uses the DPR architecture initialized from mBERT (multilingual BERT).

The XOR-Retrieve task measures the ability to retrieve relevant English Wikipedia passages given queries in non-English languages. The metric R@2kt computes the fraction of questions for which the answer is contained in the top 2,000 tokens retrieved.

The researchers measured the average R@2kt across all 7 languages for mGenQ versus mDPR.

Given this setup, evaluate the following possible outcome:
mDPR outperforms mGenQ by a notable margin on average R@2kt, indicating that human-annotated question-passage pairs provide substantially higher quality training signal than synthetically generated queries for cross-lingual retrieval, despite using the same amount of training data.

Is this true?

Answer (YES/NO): YES